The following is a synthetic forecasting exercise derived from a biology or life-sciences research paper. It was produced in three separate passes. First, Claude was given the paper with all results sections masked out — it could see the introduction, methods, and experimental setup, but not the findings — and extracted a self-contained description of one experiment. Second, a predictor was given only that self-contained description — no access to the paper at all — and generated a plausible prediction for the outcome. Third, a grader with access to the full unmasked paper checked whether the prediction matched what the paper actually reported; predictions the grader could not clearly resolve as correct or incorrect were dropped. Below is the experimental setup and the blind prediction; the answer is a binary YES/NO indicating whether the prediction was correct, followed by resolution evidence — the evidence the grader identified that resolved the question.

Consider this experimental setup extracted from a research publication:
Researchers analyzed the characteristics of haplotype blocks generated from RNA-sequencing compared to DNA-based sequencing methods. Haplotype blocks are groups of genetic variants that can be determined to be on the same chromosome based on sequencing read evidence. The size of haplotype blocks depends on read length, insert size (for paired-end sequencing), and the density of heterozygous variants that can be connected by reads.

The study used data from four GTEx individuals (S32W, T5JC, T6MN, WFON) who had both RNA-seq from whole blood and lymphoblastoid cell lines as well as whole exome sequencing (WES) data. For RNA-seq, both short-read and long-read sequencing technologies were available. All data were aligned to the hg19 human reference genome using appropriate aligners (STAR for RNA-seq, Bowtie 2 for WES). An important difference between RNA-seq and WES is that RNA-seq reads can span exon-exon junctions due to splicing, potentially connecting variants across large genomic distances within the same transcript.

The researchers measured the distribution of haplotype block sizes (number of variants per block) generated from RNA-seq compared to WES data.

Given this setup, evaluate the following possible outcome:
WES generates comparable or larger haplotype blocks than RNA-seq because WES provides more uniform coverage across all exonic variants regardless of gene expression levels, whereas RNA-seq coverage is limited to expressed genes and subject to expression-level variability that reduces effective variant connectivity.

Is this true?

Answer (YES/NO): NO